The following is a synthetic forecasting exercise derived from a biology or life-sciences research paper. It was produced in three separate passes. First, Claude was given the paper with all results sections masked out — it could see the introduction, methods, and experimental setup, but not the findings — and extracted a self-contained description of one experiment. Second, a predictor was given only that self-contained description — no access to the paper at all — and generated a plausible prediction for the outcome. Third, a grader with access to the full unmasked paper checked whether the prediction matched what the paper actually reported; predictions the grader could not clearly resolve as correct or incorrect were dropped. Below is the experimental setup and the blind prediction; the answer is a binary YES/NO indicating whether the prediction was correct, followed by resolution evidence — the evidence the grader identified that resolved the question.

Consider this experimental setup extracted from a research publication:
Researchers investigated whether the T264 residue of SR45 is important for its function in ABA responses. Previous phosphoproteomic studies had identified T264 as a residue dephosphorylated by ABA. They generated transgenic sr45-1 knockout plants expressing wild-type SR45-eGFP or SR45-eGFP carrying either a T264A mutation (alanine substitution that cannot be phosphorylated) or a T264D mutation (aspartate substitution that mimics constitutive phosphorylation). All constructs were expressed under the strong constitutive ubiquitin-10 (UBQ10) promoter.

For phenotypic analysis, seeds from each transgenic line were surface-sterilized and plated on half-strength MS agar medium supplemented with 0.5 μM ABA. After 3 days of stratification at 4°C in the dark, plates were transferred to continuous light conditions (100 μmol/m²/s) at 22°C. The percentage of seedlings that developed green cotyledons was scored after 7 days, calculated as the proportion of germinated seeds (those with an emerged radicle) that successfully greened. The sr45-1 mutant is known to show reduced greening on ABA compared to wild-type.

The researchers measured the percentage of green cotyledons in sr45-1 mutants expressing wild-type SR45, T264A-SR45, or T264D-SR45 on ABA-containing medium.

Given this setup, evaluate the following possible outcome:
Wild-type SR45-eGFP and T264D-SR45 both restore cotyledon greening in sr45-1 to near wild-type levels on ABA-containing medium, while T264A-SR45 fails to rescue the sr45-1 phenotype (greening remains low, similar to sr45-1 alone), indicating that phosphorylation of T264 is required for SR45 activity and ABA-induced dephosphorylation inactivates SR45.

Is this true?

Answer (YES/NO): NO